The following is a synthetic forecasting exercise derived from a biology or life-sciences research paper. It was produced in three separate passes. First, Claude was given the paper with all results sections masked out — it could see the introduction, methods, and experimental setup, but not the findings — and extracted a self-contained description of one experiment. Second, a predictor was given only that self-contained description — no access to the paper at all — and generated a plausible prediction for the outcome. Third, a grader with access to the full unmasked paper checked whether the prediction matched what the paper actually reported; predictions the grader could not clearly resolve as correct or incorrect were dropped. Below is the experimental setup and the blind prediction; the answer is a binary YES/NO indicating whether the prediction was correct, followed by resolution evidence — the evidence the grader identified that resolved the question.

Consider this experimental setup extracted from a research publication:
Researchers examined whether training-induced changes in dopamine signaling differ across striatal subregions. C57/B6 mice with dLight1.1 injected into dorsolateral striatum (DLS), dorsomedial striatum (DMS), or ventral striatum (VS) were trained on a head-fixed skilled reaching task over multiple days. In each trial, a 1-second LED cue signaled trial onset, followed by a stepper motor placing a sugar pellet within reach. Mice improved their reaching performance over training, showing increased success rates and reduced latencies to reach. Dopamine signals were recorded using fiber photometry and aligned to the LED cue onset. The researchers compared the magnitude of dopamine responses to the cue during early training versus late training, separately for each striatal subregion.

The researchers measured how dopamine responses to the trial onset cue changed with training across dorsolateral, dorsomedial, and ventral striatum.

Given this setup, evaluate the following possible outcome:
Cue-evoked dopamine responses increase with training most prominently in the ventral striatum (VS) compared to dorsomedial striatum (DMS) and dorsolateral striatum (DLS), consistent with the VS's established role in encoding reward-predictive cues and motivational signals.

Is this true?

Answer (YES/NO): YES